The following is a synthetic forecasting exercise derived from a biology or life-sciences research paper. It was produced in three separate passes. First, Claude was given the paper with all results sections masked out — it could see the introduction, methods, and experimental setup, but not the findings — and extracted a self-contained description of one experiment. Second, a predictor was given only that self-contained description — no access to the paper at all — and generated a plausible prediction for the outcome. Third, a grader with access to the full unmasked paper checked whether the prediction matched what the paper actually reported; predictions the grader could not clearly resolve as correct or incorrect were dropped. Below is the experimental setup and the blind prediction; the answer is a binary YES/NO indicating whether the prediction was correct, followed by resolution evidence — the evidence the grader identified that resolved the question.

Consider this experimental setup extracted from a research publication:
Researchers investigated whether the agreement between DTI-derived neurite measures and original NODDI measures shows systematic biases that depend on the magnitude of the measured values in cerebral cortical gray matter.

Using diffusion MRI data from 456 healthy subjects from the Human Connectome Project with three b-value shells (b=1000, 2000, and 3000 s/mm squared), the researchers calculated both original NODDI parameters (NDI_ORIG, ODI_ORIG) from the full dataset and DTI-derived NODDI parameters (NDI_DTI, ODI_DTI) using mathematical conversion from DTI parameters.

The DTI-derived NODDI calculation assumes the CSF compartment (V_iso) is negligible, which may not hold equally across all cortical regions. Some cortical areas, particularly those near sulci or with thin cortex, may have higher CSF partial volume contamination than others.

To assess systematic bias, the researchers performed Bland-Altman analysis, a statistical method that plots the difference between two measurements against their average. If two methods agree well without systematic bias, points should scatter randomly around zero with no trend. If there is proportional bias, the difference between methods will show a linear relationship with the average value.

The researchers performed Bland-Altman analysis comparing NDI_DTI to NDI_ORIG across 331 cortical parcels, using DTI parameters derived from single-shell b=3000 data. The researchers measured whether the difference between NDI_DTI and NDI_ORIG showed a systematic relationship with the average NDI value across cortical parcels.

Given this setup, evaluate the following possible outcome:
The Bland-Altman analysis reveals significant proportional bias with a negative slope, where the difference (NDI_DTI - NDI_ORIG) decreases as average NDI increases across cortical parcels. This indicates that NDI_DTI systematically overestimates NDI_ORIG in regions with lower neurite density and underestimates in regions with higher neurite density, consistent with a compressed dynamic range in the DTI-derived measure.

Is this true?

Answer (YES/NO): NO